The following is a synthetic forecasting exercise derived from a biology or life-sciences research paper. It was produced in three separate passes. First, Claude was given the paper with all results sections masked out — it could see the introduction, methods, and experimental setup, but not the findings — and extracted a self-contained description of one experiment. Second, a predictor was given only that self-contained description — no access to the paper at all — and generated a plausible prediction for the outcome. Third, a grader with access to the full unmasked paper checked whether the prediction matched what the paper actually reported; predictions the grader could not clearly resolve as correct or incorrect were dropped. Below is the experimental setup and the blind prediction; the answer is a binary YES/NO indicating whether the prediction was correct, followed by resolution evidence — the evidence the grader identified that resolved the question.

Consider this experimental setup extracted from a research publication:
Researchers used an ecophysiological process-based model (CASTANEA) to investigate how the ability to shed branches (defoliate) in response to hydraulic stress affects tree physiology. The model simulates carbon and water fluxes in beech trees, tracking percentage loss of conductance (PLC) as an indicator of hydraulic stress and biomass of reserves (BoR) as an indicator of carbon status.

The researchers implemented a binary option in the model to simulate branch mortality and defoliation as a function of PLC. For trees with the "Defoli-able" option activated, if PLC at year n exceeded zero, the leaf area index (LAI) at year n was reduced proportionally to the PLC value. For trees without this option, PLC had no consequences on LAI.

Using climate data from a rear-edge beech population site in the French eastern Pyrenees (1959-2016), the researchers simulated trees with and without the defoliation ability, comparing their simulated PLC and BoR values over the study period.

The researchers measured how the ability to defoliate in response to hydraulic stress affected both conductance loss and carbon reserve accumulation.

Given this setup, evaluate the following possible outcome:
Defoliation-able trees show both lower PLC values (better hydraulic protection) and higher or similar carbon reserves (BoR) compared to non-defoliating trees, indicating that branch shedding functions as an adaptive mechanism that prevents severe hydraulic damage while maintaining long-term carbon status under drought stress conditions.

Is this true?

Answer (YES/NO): NO